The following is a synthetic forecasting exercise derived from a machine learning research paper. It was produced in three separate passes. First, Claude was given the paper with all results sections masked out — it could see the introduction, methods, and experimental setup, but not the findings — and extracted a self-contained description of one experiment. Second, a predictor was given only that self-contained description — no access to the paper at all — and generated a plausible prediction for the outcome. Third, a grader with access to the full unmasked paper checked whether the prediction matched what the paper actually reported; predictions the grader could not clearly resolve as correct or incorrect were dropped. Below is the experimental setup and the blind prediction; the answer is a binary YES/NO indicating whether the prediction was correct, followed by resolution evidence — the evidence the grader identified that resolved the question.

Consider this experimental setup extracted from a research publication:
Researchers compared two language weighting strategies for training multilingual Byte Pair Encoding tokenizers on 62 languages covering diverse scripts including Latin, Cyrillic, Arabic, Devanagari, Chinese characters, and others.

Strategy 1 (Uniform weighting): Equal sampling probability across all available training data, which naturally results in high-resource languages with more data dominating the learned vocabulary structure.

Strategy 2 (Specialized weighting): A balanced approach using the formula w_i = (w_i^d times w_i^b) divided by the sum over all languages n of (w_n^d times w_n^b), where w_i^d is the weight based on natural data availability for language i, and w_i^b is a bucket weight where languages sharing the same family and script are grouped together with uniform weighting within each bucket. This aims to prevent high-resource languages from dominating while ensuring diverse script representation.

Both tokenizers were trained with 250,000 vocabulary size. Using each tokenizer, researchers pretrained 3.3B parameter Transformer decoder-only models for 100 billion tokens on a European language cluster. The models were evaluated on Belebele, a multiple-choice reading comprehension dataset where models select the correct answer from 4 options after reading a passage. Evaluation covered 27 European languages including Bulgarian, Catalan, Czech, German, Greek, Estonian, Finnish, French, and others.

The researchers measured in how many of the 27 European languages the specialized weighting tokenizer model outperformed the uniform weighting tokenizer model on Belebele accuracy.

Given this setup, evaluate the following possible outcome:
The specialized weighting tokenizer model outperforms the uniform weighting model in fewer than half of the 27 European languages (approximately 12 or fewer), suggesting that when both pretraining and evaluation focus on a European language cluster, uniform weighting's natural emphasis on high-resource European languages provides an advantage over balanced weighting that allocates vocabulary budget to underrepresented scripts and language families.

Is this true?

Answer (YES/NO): NO